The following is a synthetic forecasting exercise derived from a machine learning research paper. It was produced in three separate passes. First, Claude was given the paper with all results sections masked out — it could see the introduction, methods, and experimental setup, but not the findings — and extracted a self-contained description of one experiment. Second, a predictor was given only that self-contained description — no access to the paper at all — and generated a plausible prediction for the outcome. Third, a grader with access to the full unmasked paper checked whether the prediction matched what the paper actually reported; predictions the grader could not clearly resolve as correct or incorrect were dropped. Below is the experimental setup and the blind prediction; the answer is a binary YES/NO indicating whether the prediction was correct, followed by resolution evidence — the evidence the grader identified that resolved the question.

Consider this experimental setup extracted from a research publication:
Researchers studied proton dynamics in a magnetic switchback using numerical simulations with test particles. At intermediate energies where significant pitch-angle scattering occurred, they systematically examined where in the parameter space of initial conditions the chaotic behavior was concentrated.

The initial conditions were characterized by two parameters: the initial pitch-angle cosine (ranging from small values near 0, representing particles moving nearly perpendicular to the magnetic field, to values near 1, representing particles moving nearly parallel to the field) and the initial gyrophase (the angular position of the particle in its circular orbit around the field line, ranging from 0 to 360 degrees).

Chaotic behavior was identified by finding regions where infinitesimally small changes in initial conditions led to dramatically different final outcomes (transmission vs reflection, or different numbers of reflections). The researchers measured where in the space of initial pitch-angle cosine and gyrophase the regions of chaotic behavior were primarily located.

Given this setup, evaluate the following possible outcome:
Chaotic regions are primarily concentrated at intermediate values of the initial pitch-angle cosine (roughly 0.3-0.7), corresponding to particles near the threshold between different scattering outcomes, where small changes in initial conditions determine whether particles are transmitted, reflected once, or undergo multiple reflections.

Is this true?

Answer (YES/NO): NO